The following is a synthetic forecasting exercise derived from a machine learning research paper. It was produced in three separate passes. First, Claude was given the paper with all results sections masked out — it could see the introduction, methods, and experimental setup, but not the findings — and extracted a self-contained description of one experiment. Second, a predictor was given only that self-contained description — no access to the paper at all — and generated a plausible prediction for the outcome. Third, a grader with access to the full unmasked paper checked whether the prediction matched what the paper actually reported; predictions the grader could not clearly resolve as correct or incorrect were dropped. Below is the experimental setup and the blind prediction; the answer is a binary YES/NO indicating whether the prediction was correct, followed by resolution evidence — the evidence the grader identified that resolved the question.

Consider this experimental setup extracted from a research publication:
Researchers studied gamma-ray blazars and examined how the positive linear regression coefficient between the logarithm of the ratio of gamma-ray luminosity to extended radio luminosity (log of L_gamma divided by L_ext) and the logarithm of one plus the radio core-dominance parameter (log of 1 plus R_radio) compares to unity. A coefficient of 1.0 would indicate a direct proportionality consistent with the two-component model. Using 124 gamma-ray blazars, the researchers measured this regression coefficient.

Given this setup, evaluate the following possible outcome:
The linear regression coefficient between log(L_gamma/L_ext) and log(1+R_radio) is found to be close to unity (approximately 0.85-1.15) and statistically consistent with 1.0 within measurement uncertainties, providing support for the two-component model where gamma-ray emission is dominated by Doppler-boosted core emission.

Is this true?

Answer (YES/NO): YES